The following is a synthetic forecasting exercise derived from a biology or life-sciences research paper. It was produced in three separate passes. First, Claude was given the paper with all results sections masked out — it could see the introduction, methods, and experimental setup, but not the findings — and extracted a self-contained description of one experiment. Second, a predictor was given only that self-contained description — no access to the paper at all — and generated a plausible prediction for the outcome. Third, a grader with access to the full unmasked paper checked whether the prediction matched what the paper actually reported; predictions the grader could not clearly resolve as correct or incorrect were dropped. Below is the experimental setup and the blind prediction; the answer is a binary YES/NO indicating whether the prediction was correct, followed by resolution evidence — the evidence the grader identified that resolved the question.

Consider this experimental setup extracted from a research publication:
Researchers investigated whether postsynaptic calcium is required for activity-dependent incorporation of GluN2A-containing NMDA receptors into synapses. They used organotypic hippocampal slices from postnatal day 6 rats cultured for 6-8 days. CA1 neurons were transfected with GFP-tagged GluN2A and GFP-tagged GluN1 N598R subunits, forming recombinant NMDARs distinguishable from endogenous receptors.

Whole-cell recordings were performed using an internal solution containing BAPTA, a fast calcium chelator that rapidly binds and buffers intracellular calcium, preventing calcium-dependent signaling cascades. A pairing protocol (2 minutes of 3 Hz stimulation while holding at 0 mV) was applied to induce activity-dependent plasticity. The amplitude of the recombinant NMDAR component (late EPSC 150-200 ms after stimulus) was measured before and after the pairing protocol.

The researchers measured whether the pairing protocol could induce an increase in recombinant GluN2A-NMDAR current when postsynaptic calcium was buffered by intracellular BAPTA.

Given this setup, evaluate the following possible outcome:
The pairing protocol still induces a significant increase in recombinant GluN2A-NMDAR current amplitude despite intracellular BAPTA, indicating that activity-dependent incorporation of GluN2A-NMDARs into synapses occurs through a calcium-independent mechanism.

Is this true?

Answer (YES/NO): NO